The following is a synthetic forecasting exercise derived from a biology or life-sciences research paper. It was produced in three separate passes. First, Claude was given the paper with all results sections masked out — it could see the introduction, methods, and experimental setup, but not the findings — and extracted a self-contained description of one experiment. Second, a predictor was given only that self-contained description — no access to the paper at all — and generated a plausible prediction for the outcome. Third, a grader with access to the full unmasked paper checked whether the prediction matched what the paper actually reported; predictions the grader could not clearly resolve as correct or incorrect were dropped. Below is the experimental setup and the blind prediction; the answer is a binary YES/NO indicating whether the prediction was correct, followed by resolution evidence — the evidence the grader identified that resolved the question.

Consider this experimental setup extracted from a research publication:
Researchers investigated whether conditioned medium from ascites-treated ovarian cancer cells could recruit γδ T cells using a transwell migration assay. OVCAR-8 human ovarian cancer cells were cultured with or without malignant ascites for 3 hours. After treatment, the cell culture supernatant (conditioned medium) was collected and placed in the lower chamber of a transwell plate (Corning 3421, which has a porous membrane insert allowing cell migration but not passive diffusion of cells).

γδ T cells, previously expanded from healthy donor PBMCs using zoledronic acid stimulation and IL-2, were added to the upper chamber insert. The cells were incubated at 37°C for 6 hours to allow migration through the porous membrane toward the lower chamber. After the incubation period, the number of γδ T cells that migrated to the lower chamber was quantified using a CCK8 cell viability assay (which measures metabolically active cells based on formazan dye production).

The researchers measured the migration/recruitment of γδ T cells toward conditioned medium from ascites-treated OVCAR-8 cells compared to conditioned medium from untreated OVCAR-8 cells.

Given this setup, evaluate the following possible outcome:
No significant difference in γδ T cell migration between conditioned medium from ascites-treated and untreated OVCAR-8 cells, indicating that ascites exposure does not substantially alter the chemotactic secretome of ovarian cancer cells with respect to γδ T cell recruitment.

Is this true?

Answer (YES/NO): NO